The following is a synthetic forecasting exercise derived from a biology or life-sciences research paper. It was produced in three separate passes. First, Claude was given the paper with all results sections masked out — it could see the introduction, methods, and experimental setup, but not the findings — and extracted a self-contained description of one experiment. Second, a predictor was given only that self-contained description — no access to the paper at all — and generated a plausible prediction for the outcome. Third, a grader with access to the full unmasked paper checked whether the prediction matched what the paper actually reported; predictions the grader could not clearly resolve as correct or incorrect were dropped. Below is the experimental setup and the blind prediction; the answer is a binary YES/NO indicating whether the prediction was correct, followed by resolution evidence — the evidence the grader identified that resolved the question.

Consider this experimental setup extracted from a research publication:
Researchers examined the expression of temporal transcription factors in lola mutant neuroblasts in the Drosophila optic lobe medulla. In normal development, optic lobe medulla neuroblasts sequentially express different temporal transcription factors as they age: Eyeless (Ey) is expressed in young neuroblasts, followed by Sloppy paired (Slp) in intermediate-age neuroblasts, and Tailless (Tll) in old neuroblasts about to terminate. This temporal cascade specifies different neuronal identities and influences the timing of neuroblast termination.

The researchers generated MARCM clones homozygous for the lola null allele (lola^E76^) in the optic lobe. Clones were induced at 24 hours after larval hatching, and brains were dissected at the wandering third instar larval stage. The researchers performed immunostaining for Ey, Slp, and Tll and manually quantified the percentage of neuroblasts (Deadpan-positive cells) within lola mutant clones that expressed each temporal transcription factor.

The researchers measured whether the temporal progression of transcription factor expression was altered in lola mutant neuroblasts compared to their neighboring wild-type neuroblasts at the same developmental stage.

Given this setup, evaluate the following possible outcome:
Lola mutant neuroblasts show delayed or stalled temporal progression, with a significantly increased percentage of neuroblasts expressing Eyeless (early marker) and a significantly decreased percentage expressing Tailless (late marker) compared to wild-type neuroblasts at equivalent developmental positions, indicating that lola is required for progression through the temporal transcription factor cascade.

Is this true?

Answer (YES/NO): NO